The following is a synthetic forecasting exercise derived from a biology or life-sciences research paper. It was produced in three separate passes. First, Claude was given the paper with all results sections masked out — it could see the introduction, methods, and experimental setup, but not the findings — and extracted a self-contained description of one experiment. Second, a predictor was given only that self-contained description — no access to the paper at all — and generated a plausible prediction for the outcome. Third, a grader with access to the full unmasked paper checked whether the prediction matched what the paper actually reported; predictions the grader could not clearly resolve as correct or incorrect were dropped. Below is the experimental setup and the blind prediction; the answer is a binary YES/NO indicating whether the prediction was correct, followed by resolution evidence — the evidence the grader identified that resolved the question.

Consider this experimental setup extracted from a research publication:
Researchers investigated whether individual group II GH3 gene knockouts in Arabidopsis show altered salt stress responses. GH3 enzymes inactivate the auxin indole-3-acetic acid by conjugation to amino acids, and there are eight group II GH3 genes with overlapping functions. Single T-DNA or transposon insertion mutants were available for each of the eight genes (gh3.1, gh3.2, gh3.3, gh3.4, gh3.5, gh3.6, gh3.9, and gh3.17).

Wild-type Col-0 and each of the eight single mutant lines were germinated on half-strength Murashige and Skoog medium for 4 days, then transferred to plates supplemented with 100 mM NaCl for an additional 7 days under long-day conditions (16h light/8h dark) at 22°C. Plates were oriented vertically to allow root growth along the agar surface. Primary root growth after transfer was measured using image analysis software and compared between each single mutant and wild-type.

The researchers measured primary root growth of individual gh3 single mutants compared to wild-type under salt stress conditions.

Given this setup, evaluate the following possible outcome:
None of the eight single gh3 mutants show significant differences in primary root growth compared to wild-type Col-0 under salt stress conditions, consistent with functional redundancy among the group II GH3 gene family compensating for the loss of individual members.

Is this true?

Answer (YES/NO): NO